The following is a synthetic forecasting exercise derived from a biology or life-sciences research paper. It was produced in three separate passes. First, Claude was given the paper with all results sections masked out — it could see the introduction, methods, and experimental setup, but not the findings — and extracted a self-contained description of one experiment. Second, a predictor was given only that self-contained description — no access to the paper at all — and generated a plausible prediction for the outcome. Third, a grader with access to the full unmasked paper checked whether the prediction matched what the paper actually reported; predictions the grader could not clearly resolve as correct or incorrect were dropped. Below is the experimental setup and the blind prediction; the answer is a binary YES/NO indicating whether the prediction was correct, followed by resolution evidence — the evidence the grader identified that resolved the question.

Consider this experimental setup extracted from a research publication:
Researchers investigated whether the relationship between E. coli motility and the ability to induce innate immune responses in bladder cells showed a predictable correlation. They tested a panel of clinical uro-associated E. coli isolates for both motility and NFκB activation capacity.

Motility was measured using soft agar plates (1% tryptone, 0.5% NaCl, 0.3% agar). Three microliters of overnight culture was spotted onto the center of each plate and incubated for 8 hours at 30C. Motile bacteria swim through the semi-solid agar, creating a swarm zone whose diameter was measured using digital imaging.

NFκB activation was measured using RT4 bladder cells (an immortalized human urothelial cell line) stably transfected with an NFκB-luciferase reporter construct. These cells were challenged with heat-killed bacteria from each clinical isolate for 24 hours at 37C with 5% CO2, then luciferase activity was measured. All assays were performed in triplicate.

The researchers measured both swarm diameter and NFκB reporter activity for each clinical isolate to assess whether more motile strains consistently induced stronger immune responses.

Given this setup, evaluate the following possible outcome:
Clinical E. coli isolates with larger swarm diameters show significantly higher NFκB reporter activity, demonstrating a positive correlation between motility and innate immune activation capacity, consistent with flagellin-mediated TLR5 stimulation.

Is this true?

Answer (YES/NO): NO